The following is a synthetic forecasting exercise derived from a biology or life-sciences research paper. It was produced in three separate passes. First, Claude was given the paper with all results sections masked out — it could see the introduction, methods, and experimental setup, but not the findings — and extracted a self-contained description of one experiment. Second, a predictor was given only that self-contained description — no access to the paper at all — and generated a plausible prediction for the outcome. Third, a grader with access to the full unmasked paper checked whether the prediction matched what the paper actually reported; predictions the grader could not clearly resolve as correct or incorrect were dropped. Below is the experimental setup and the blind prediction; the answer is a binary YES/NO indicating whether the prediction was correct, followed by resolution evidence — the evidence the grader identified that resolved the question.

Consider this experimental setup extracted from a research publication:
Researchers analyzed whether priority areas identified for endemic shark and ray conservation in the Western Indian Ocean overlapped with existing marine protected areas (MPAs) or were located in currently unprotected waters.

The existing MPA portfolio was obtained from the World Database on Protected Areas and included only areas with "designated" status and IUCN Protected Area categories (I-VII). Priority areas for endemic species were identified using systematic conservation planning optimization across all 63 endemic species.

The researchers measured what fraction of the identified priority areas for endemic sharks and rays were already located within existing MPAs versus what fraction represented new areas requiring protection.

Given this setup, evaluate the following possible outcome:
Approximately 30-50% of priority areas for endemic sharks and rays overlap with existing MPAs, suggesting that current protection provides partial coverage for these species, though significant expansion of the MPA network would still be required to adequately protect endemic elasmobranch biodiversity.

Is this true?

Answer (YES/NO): NO